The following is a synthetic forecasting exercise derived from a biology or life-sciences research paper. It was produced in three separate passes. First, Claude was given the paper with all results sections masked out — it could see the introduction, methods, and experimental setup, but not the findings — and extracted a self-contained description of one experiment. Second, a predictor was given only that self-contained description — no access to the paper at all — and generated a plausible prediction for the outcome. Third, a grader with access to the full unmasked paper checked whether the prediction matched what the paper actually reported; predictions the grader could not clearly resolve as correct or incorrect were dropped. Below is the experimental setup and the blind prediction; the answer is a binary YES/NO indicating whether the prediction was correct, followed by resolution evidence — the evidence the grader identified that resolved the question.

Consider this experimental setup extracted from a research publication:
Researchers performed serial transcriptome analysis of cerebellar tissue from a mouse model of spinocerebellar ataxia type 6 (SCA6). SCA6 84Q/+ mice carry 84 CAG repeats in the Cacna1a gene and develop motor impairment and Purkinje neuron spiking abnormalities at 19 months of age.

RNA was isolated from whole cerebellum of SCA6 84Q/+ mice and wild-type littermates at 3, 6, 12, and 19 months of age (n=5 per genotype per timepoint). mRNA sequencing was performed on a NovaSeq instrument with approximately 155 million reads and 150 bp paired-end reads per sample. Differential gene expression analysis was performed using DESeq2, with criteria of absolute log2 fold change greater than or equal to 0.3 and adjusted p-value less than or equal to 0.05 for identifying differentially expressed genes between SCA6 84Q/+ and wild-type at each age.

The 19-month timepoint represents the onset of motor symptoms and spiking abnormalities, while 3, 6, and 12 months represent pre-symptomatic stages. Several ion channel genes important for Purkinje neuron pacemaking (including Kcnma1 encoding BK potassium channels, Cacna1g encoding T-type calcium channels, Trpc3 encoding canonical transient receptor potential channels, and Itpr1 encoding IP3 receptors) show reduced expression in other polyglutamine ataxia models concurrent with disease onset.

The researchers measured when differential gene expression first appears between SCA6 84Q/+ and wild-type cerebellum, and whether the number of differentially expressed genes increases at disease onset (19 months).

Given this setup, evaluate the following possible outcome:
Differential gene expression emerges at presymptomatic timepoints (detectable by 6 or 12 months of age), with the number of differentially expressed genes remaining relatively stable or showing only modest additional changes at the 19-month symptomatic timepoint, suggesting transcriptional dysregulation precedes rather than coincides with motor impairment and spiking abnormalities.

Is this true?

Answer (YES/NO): YES